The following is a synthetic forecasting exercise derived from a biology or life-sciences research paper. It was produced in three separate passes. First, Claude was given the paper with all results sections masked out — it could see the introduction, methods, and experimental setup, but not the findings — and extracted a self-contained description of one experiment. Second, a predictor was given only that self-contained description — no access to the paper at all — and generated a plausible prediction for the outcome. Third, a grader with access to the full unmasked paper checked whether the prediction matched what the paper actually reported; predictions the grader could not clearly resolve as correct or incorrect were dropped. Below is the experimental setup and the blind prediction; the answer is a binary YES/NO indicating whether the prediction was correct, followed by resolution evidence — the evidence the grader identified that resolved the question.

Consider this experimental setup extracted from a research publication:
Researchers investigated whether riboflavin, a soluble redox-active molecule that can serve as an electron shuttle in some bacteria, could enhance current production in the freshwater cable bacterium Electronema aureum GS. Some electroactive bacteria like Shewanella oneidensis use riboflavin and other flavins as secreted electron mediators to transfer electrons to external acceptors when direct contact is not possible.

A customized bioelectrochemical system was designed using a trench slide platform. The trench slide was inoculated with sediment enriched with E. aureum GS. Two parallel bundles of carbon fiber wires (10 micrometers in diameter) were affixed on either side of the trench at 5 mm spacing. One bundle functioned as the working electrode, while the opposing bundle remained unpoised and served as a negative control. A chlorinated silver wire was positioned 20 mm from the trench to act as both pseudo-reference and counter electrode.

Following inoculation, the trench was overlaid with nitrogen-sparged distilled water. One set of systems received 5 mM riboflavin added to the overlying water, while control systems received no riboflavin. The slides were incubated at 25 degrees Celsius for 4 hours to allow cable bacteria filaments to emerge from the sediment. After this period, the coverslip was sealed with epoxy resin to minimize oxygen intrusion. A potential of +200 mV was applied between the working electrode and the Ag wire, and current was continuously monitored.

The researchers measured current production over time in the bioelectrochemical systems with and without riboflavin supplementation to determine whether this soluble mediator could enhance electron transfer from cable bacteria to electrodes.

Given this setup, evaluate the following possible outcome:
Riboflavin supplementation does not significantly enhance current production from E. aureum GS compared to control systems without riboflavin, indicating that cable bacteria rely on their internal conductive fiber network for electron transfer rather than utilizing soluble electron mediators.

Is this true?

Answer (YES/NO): NO